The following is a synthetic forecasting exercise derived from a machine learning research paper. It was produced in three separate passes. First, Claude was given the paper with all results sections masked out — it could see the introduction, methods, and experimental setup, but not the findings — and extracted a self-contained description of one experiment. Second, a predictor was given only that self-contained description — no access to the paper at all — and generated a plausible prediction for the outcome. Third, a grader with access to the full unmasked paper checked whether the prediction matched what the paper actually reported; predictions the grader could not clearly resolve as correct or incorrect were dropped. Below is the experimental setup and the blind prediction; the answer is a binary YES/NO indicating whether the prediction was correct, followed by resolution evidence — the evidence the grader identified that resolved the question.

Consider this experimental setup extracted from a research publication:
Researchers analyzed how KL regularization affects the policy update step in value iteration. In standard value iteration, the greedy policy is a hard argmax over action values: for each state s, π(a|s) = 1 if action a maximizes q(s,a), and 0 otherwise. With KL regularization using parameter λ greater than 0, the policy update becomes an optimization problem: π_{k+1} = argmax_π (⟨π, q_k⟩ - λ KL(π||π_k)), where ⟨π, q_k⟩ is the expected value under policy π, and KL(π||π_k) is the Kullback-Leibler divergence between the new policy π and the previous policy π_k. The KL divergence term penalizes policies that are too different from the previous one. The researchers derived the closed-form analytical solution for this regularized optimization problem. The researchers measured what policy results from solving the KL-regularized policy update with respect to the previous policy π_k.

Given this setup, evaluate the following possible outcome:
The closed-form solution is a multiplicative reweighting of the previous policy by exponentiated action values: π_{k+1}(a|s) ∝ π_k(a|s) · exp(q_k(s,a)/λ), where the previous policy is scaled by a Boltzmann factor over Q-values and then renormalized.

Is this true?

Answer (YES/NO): YES